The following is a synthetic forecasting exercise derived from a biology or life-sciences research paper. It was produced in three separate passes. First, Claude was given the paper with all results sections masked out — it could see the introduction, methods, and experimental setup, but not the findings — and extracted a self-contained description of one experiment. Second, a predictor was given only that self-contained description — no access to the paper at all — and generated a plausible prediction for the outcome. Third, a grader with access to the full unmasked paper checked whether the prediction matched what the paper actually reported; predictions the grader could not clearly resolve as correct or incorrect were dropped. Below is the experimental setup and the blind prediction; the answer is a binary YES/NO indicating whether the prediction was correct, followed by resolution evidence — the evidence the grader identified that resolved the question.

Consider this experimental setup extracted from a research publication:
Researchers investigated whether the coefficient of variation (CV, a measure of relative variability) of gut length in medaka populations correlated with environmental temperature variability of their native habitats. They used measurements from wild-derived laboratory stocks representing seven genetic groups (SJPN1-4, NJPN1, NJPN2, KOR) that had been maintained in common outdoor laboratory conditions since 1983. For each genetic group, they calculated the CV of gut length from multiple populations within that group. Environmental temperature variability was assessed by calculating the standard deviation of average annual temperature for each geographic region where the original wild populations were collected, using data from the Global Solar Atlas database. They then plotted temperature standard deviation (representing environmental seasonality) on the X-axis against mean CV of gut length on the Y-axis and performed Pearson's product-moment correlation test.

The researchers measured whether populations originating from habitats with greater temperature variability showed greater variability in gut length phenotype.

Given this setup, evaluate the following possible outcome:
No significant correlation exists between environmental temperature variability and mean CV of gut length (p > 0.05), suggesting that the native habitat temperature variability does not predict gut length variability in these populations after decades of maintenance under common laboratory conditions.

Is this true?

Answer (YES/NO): NO